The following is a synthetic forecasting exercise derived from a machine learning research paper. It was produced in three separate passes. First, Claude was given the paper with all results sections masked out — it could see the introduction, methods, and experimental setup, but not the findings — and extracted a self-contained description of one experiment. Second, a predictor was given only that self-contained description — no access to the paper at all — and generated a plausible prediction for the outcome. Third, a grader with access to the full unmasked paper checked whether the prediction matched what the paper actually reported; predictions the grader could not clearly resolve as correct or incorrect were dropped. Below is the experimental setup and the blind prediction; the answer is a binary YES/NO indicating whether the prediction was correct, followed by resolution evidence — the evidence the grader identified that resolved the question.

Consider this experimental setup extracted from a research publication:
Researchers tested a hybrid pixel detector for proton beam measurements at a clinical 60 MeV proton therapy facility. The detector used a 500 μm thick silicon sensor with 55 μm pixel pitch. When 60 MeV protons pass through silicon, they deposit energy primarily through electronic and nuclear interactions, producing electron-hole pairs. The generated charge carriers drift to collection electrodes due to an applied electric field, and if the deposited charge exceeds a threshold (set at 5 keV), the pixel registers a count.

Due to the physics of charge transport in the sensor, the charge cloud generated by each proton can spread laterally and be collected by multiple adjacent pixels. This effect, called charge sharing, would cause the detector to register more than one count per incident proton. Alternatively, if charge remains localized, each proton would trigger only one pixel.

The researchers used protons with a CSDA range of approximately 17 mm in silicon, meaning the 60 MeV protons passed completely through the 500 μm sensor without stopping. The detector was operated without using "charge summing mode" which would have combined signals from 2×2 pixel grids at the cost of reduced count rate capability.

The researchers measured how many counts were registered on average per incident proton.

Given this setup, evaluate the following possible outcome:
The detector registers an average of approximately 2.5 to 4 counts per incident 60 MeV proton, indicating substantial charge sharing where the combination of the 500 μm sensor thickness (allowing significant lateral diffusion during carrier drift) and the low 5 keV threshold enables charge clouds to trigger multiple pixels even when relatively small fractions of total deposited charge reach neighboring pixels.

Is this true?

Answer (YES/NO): NO